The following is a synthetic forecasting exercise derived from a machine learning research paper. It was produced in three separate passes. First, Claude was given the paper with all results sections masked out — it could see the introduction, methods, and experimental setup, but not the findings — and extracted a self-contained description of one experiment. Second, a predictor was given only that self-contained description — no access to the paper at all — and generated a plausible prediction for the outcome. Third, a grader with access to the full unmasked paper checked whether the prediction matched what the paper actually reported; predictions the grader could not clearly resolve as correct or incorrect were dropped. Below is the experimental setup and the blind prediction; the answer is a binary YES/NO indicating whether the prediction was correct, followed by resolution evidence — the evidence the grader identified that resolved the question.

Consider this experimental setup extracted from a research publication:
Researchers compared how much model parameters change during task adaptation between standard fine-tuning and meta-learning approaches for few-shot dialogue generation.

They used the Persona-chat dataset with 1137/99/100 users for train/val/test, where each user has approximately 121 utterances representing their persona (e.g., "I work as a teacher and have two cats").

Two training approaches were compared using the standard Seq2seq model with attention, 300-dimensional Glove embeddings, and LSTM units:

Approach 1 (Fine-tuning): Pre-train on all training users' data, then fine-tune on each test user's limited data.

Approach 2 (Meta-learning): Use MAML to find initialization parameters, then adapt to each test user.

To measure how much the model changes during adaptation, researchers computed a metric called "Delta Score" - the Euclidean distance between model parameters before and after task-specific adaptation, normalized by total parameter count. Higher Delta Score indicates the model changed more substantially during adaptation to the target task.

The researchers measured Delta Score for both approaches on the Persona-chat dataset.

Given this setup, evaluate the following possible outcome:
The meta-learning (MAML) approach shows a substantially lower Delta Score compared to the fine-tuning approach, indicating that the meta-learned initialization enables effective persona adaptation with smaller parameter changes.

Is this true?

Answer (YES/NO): NO